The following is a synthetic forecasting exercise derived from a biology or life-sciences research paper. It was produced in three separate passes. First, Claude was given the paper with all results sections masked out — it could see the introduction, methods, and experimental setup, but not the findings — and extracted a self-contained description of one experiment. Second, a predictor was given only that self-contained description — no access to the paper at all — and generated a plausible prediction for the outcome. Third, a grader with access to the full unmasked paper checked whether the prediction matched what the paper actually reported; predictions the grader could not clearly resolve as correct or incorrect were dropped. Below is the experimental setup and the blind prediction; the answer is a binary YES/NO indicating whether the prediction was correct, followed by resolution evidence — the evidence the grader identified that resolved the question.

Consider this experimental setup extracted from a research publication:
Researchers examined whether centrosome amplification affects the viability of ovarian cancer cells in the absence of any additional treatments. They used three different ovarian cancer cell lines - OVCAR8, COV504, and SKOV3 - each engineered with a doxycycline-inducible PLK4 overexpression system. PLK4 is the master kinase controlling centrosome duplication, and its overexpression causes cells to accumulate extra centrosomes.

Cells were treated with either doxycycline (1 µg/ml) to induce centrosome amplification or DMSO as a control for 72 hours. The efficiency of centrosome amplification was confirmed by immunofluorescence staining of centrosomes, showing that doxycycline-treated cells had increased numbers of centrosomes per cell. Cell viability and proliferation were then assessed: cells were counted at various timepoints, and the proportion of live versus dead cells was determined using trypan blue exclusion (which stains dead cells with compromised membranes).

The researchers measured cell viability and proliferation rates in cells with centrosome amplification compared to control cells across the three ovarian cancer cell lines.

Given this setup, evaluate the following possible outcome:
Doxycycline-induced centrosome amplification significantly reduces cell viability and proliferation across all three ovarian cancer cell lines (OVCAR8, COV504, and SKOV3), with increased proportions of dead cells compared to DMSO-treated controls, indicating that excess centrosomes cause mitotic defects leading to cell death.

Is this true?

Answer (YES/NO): NO